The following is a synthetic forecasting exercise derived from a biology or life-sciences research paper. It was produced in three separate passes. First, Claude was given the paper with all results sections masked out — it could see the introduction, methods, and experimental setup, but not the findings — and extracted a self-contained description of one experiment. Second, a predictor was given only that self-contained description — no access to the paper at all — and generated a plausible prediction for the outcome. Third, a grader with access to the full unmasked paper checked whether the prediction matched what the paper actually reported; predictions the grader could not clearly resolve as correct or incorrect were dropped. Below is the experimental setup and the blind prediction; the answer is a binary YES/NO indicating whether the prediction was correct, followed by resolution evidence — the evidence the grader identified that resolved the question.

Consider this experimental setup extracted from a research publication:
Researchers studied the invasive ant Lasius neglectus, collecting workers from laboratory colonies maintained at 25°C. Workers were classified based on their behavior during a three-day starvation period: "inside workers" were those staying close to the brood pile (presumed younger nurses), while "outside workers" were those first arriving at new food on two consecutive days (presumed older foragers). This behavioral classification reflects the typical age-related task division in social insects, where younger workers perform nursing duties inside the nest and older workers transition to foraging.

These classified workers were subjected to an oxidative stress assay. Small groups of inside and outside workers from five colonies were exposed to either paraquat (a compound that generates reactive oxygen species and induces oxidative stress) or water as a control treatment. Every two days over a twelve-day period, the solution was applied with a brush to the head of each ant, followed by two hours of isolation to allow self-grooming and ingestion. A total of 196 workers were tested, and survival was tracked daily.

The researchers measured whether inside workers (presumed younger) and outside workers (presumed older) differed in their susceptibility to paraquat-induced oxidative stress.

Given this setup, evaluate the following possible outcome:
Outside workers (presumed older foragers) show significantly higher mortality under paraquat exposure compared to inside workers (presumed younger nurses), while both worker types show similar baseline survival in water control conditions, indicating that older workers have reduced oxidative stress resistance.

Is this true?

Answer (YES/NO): NO